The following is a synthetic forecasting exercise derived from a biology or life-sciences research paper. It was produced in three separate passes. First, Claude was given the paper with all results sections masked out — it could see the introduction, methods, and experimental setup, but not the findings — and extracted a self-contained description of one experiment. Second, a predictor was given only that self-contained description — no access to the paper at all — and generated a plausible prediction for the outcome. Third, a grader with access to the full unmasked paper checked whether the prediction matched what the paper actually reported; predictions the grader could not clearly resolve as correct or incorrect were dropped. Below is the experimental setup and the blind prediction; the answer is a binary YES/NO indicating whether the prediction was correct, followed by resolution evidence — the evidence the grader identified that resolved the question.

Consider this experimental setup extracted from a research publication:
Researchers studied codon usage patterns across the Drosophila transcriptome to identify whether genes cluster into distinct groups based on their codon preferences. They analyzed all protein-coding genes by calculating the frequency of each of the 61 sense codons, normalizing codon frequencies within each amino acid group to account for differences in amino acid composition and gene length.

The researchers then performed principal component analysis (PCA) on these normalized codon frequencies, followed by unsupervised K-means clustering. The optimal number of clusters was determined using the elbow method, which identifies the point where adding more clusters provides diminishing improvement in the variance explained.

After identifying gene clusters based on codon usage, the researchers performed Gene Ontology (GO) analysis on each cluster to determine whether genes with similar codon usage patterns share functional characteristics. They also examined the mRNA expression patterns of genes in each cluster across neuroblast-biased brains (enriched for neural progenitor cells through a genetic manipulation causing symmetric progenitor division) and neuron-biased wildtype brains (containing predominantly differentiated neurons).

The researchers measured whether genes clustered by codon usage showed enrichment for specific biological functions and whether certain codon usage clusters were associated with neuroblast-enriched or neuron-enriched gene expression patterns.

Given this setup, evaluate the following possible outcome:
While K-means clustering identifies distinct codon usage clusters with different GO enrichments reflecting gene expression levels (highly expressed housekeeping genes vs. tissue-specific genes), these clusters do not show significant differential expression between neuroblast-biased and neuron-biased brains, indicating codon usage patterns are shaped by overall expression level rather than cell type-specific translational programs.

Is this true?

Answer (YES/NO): NO